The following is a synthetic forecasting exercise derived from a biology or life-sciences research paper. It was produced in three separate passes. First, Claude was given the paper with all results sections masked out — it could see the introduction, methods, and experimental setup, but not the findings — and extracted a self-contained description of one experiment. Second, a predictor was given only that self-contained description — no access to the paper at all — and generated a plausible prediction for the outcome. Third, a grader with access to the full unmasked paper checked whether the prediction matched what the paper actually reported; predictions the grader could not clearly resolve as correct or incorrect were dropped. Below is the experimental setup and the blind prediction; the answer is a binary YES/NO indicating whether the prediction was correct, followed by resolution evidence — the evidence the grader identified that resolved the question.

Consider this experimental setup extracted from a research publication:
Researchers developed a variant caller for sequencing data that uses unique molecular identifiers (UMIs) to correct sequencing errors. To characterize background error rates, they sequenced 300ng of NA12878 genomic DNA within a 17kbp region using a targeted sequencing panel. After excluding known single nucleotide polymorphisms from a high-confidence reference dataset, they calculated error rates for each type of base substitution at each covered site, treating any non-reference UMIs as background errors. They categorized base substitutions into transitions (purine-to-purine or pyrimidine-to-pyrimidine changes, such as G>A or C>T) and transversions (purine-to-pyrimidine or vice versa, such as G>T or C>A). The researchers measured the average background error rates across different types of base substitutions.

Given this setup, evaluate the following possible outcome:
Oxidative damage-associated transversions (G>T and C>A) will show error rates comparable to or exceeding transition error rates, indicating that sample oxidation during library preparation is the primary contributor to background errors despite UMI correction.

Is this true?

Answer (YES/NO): NO